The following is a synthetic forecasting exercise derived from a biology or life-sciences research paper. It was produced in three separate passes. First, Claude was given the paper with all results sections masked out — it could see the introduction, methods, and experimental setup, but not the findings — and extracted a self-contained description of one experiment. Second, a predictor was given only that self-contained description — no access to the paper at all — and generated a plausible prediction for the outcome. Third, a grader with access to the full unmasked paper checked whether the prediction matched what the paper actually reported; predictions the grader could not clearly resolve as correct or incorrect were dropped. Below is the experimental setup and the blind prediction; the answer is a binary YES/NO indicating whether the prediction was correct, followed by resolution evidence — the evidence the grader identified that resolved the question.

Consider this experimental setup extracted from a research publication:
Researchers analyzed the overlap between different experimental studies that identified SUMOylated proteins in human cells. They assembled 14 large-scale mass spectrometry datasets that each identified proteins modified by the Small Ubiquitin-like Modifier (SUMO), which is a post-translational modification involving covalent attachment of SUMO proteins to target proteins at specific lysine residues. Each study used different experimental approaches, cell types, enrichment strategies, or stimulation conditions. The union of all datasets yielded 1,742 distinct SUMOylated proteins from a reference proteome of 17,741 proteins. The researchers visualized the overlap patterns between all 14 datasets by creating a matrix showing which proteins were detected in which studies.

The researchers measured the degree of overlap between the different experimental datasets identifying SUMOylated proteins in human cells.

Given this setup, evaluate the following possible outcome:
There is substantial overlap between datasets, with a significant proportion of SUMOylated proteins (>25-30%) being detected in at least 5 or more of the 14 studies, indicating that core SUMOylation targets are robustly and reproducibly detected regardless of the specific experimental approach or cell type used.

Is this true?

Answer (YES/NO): NO